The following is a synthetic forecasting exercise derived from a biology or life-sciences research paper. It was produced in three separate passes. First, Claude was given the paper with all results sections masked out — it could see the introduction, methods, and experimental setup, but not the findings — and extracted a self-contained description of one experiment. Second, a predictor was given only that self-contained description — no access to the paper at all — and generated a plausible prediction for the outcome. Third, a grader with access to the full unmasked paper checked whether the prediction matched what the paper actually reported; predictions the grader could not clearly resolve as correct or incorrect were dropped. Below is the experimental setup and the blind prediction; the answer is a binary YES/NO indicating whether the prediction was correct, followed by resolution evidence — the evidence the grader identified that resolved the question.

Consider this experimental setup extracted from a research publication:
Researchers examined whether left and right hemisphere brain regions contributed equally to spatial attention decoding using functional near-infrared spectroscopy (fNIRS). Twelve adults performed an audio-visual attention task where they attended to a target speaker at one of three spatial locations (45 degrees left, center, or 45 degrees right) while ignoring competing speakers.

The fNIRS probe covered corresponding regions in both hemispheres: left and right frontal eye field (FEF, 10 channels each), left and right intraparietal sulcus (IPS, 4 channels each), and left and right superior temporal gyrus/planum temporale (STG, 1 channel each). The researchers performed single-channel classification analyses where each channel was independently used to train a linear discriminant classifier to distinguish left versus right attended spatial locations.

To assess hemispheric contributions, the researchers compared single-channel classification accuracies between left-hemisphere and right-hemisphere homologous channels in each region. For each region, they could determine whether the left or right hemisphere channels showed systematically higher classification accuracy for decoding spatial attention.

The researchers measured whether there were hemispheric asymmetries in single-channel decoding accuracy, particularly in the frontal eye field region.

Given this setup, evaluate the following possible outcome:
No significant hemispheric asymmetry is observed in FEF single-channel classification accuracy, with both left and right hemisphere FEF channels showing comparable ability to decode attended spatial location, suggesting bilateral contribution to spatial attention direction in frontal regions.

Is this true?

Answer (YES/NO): NO